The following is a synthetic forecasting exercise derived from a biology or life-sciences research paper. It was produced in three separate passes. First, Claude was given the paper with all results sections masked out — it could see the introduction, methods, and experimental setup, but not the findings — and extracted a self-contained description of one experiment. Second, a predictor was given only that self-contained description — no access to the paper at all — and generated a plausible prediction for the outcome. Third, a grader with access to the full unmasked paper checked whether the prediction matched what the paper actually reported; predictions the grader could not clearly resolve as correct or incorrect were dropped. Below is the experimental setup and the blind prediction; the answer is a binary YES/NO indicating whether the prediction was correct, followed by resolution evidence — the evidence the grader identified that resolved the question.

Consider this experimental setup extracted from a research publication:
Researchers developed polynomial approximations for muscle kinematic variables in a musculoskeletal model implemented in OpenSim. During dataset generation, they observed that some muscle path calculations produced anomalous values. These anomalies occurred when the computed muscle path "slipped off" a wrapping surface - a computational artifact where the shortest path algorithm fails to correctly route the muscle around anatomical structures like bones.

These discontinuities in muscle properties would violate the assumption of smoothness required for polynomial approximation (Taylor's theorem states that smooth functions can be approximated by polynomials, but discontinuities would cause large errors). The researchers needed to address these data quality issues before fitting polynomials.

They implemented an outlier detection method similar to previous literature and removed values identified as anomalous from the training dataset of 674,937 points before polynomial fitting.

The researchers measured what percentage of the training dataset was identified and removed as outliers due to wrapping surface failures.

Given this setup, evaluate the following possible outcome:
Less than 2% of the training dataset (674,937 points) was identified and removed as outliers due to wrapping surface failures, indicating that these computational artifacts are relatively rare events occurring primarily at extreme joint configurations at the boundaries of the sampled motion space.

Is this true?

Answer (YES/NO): YES